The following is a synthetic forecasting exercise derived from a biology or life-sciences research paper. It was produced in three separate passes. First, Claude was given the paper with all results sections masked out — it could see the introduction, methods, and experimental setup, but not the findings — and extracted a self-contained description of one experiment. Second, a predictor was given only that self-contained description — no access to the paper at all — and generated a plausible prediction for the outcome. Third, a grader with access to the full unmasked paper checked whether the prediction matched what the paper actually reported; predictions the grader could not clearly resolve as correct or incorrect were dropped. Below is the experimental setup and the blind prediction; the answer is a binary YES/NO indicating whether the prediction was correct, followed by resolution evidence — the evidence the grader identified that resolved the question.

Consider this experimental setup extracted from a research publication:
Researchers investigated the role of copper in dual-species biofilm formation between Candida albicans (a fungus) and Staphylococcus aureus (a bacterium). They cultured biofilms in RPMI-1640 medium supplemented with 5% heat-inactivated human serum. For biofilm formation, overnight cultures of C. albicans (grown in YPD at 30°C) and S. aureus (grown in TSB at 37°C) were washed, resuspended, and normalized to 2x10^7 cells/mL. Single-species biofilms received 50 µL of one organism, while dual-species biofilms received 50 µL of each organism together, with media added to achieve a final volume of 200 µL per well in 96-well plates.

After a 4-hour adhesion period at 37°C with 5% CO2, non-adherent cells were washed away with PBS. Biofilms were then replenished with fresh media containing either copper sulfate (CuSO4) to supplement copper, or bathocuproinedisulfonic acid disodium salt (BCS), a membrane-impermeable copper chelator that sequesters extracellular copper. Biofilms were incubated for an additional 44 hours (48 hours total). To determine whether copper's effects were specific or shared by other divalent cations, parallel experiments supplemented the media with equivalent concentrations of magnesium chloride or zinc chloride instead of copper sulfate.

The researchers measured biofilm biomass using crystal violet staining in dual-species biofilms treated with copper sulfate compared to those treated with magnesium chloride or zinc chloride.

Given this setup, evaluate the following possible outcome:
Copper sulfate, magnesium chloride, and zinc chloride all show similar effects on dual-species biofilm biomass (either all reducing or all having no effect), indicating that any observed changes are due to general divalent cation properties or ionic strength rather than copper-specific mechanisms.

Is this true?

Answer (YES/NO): NO